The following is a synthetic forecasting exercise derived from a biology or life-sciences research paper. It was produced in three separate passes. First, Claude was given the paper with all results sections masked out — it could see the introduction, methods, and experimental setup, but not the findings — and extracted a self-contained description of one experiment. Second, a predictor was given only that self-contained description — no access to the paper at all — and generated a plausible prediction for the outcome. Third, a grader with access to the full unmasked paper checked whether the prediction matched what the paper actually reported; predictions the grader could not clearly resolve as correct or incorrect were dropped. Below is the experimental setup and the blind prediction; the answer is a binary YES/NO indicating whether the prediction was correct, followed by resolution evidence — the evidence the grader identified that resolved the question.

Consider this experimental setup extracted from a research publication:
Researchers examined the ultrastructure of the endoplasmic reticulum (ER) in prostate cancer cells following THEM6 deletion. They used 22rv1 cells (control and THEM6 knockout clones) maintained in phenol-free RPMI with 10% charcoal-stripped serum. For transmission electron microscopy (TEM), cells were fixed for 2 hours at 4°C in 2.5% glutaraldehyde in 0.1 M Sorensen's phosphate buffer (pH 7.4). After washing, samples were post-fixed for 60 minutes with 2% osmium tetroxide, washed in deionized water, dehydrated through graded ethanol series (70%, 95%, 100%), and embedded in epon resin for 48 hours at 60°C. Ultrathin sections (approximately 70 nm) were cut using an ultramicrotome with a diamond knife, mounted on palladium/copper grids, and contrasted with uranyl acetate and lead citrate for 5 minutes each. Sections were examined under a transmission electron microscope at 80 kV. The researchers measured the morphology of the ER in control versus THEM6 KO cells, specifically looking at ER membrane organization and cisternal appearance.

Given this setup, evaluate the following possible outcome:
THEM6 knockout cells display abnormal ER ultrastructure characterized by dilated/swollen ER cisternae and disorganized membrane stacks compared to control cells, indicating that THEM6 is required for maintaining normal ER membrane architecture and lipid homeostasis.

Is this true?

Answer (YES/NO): YES